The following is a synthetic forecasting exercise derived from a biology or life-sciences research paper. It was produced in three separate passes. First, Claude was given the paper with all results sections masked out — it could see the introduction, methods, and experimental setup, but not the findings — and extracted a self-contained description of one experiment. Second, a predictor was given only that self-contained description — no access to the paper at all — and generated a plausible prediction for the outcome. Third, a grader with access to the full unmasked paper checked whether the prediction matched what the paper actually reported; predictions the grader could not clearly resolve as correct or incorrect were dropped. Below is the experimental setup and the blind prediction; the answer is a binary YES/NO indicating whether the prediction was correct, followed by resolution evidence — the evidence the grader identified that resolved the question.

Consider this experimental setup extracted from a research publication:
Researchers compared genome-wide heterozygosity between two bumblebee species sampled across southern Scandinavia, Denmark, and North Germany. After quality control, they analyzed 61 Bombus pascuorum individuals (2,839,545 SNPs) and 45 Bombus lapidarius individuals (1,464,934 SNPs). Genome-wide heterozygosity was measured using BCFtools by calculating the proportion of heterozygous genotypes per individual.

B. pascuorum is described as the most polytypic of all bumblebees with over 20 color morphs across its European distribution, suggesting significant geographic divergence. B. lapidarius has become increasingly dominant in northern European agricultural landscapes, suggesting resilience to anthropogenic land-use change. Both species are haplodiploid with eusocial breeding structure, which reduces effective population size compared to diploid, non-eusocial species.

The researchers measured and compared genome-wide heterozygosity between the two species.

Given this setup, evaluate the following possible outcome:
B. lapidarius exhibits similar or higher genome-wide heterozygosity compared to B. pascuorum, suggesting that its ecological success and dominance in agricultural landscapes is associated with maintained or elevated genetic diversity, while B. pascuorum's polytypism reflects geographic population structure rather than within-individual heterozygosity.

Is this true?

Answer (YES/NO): YES